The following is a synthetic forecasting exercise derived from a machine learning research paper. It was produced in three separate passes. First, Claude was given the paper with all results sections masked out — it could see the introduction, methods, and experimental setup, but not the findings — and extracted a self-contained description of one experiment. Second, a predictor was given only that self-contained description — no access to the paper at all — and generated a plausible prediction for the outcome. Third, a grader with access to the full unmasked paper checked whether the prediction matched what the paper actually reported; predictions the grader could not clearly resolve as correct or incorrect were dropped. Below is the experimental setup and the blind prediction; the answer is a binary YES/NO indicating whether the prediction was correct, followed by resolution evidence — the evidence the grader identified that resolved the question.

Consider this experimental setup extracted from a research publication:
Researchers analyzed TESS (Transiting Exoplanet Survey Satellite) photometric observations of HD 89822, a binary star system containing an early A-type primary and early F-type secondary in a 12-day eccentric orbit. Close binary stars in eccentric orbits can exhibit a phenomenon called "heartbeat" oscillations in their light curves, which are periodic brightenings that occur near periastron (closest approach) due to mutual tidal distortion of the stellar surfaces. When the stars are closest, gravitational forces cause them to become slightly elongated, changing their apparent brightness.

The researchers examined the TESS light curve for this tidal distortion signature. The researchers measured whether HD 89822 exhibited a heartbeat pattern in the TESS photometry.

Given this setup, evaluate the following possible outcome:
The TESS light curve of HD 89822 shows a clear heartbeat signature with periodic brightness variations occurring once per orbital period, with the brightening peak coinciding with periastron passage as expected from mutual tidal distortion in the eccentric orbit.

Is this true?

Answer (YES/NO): YES